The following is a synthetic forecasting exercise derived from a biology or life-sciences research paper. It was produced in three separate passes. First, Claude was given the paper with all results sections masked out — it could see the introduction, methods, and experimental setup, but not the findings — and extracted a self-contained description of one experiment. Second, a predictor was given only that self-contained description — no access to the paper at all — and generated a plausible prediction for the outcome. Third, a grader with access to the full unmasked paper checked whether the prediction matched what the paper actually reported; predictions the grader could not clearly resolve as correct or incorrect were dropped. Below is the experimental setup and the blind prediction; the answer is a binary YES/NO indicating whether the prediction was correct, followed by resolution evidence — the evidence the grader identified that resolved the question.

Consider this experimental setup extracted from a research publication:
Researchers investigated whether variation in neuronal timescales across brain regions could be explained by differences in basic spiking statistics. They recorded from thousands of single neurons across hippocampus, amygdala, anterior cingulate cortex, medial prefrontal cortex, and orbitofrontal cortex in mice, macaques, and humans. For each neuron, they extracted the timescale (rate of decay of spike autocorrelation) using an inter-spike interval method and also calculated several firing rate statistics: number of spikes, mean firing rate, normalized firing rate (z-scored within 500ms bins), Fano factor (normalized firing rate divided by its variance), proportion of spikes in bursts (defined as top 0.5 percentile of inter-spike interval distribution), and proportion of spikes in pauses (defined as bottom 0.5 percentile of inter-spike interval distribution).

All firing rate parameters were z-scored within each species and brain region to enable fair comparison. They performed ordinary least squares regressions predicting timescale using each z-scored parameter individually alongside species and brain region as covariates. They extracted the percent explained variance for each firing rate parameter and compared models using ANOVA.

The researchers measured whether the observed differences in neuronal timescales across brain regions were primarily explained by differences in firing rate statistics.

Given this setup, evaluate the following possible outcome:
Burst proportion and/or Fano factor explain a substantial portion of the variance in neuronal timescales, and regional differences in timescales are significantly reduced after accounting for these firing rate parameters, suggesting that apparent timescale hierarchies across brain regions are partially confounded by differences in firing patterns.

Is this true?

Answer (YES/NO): NO